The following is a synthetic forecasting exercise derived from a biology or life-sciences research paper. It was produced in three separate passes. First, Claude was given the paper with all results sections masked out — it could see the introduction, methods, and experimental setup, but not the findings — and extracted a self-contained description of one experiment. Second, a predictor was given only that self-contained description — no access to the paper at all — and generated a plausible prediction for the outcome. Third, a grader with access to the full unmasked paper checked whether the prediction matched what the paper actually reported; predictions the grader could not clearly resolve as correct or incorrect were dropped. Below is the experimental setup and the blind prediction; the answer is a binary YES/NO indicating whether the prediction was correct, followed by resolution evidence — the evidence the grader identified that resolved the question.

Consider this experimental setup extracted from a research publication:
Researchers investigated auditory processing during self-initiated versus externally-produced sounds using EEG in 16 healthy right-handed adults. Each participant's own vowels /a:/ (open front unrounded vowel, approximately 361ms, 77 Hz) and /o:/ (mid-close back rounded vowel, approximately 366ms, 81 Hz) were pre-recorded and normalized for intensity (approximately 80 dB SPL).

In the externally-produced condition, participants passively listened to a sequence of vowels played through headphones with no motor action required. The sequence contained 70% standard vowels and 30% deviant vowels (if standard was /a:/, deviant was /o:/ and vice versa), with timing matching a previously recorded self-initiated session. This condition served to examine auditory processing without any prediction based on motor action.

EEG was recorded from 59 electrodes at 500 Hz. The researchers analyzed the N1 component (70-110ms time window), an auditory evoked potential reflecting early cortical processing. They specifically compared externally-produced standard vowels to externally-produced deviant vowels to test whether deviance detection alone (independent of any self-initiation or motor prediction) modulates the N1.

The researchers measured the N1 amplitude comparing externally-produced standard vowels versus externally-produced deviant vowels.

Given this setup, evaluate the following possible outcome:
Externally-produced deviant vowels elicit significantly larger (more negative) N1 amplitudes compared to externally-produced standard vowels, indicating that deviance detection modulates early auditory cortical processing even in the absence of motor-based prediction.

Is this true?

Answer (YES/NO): NO